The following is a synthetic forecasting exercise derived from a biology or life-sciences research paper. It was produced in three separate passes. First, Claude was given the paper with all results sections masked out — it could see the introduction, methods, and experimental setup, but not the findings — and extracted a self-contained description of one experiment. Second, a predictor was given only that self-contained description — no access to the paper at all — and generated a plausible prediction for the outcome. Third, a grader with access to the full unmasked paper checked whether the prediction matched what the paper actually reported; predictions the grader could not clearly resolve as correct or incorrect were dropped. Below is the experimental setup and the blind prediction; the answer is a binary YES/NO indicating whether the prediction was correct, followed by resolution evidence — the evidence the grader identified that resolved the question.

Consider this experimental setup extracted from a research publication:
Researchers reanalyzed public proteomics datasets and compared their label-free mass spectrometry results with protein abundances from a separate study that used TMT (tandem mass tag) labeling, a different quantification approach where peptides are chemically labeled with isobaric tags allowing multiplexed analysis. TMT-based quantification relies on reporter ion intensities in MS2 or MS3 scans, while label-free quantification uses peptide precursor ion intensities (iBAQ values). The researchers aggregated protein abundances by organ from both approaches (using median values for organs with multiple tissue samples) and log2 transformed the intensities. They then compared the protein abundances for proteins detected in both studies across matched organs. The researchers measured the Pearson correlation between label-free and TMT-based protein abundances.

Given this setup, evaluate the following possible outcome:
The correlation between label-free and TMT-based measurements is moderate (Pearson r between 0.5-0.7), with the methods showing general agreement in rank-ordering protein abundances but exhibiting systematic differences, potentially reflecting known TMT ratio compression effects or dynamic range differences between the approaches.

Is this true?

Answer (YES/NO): NO